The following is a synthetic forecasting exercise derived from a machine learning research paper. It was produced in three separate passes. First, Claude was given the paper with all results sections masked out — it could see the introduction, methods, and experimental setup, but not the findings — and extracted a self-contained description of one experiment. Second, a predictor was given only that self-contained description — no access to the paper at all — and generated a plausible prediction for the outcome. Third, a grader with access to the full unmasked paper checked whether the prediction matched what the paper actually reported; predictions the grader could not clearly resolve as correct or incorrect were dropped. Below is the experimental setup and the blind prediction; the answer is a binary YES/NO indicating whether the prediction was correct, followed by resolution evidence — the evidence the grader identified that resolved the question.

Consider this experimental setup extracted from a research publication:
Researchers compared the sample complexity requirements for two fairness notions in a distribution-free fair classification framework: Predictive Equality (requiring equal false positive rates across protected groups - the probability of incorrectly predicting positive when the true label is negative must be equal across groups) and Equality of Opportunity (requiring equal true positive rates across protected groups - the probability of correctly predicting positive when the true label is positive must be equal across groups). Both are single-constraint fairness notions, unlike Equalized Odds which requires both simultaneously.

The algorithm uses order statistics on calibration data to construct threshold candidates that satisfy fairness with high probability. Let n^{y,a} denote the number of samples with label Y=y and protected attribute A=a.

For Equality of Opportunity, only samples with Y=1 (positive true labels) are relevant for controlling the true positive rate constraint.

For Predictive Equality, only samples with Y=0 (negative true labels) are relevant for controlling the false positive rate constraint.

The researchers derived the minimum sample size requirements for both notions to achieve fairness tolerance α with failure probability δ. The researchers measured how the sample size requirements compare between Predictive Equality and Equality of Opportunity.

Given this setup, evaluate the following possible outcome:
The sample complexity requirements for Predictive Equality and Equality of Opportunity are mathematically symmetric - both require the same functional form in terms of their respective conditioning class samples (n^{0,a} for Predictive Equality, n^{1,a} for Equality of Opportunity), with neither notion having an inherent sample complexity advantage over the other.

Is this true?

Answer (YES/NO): YES